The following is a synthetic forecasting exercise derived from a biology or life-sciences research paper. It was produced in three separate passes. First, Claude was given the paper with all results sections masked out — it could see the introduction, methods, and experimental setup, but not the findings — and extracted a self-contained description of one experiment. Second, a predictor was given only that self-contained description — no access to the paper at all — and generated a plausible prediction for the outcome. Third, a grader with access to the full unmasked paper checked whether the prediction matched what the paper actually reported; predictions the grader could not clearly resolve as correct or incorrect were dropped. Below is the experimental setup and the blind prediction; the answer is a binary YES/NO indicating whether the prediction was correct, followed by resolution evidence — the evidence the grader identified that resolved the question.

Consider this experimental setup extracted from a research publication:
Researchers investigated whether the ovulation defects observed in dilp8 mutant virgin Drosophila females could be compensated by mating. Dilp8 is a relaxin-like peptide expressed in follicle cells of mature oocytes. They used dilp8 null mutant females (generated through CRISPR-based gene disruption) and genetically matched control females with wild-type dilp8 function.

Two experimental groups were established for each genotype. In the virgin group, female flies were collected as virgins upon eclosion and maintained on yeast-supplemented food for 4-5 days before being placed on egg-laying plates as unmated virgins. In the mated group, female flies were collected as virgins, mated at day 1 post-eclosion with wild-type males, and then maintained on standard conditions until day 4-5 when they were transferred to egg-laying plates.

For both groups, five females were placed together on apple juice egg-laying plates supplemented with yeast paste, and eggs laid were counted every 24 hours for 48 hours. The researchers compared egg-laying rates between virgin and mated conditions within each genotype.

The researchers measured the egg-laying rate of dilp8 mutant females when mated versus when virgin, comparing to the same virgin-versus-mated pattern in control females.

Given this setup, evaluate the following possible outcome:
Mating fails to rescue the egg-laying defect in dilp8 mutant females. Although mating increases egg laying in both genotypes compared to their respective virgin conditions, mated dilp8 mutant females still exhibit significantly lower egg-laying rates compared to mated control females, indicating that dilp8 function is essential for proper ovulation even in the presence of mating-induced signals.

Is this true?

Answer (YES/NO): NO